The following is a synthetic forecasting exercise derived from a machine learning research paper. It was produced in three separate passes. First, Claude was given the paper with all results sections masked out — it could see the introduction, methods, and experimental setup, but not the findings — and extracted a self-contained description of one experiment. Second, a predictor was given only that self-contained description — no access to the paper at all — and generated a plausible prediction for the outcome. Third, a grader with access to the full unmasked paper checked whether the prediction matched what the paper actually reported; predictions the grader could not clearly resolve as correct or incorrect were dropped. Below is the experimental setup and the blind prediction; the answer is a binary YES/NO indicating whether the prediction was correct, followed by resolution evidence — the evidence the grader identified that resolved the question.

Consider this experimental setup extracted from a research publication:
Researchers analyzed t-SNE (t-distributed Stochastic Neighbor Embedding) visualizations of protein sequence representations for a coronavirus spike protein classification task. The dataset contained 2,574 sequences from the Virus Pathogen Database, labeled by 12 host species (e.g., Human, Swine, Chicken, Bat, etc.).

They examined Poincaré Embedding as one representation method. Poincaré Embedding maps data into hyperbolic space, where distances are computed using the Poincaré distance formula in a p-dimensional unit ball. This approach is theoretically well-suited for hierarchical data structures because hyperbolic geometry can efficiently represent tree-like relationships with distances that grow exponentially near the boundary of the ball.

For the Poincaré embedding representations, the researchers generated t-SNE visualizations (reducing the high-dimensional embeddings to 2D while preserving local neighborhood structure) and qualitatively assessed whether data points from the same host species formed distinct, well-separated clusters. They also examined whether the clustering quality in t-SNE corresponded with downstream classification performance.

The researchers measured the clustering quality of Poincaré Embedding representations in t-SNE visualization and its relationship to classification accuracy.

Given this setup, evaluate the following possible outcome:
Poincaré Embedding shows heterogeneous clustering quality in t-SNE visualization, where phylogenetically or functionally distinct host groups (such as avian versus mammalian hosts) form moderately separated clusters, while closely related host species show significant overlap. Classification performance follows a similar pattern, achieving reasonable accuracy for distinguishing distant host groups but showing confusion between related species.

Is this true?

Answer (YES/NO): NO